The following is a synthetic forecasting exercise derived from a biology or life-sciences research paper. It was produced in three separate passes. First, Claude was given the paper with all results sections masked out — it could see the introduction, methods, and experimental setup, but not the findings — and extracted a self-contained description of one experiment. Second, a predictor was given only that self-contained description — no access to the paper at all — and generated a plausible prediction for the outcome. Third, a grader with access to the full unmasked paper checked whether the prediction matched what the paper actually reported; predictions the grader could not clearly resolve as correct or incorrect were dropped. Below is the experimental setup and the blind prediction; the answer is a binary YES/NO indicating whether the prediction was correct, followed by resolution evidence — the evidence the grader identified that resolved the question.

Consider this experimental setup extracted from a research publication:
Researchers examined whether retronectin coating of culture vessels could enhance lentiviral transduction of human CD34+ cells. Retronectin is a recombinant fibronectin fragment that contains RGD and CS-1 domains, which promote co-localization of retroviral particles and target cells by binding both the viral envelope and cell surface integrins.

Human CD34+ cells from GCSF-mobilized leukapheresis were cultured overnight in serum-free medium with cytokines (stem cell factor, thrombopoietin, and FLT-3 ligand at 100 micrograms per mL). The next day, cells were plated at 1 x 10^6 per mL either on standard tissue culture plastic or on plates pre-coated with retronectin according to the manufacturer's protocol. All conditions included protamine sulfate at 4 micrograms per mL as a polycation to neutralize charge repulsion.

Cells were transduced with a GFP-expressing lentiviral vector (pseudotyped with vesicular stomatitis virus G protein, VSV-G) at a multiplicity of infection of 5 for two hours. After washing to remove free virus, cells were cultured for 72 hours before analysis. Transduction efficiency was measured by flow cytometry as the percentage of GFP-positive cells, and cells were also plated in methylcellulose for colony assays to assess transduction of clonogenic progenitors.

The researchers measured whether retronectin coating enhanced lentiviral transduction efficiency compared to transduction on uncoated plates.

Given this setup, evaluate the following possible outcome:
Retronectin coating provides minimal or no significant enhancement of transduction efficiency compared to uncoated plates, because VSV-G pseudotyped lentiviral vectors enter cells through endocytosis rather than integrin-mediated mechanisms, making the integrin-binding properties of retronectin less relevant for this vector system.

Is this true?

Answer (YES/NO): YES